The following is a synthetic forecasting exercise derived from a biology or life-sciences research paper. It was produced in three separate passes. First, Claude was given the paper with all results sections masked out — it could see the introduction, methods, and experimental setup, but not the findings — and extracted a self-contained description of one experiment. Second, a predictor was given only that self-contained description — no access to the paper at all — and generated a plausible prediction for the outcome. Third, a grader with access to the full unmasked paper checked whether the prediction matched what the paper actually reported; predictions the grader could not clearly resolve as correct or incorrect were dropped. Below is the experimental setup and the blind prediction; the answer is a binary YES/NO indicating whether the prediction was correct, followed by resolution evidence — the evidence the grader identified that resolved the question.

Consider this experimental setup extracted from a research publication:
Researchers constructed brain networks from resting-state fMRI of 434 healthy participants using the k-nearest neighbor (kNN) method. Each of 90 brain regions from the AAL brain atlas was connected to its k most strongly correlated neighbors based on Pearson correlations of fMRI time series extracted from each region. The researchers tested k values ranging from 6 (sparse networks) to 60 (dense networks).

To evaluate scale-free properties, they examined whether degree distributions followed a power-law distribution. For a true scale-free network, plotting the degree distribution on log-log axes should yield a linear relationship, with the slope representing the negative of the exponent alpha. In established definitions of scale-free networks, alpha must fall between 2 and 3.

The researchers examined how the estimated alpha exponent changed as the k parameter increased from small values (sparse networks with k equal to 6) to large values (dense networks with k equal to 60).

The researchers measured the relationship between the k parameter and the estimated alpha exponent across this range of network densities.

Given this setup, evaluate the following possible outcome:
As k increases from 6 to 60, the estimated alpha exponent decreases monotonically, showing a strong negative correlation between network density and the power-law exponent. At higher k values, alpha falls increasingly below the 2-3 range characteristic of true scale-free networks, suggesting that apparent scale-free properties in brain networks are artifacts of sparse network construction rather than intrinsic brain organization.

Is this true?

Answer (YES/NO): NO